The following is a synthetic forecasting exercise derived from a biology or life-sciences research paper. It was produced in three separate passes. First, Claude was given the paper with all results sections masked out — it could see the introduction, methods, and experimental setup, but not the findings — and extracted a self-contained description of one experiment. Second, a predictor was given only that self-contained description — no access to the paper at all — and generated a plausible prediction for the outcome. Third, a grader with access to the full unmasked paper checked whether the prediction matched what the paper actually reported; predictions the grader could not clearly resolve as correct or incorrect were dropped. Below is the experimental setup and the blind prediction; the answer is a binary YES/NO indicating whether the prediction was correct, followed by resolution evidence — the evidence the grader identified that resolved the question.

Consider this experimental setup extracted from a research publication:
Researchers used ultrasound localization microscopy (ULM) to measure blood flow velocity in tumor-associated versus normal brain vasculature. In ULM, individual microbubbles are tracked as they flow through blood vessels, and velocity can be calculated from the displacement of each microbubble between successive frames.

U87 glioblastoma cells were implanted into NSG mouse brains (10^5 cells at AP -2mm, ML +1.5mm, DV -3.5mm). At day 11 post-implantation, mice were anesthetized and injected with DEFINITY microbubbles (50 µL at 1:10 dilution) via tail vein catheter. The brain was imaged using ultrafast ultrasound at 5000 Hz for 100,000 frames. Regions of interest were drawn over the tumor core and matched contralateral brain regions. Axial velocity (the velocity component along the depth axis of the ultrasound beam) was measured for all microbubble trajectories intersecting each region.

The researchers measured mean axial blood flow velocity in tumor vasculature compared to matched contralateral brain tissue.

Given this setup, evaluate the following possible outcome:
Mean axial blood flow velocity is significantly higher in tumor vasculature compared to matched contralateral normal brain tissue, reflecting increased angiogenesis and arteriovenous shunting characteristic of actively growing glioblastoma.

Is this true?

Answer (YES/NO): NO